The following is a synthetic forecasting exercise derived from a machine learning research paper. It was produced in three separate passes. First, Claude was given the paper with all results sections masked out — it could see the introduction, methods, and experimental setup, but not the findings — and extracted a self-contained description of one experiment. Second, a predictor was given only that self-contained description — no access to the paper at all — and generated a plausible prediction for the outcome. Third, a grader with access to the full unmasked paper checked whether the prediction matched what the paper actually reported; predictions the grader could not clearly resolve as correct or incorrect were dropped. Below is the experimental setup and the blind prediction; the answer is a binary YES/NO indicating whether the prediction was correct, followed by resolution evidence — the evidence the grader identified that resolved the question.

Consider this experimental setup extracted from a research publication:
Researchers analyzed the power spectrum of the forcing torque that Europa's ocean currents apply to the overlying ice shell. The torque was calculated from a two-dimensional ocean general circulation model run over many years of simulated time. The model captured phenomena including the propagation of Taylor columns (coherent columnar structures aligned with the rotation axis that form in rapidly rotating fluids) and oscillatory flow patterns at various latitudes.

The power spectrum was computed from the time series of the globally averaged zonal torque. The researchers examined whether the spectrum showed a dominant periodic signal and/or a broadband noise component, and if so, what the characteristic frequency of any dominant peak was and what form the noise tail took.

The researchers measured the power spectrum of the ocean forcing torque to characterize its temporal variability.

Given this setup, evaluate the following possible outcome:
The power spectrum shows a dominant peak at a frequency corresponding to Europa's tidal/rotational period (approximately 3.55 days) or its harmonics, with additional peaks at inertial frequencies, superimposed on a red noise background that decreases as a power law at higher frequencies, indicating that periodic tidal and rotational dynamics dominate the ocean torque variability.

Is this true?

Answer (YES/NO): NO